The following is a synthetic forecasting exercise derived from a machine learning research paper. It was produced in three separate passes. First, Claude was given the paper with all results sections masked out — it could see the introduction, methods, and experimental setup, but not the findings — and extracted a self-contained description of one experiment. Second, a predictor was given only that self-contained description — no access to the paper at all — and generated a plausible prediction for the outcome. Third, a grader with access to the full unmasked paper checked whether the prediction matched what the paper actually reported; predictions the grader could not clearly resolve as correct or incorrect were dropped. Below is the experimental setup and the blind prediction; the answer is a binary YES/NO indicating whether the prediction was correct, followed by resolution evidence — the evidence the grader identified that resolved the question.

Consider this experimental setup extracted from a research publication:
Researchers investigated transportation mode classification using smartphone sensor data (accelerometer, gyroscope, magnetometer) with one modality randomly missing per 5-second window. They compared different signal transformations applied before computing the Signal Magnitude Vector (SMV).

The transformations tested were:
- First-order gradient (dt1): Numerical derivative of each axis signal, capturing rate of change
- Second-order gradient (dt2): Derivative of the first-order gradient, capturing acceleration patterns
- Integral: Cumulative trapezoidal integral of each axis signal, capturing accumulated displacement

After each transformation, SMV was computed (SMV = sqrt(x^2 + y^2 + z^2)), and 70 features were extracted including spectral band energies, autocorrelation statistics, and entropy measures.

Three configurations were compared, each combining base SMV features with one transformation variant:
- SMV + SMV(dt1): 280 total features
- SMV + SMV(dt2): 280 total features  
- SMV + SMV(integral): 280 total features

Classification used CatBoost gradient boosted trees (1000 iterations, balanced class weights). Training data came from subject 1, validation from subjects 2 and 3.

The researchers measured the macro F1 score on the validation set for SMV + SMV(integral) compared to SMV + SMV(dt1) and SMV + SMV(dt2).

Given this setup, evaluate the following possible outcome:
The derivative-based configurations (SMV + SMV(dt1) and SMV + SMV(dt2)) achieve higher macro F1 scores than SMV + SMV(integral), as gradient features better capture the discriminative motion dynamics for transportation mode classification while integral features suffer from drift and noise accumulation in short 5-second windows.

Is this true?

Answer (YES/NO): YES